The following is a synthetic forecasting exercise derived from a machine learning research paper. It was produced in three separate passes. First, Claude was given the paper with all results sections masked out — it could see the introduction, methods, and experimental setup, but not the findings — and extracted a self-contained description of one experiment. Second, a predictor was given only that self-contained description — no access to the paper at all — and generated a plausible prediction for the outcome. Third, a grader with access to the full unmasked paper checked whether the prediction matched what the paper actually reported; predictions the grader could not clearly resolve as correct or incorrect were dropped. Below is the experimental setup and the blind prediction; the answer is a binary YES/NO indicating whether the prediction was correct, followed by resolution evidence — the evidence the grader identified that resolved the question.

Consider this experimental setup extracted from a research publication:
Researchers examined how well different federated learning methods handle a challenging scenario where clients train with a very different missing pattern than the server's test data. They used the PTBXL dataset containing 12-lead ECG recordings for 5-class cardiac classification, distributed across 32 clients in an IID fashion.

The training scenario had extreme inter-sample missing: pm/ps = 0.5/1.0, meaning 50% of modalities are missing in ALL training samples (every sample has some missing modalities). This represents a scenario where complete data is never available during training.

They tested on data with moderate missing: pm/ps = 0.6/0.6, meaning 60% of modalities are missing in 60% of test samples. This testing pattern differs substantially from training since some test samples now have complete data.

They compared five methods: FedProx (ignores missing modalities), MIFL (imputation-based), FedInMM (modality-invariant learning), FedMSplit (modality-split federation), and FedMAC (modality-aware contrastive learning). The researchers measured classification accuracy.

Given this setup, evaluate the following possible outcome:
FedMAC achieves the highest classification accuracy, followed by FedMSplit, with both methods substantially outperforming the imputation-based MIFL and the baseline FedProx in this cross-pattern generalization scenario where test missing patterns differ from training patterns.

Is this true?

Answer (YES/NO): NO